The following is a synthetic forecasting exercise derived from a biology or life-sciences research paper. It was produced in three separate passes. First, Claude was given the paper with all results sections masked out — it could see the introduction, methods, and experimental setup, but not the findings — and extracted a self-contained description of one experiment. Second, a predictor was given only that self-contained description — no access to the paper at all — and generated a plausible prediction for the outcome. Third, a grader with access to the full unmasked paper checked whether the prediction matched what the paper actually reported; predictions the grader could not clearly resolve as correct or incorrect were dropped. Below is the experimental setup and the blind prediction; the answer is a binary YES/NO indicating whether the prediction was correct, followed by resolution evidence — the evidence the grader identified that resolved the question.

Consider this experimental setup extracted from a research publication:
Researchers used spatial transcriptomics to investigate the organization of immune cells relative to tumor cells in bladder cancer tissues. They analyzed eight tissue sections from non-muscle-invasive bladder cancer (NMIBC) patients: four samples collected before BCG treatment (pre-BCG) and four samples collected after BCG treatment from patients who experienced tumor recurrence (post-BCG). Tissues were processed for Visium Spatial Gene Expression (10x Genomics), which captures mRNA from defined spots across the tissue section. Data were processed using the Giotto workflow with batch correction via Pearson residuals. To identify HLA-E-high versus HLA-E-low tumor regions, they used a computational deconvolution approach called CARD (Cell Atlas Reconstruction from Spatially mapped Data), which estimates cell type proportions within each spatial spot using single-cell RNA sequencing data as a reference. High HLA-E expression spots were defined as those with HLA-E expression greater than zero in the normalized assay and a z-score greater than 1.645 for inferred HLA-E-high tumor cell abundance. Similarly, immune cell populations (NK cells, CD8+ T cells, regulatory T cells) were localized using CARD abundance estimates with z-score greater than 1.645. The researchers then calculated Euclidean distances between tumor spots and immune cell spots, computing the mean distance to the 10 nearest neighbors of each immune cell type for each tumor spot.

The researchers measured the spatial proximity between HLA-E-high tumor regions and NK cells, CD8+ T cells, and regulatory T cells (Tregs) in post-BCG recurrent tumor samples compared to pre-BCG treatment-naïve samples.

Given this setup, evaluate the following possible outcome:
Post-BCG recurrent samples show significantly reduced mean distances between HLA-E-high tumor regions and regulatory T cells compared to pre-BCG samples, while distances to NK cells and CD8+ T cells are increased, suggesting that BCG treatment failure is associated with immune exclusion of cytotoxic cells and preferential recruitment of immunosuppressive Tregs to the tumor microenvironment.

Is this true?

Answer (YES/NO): NO